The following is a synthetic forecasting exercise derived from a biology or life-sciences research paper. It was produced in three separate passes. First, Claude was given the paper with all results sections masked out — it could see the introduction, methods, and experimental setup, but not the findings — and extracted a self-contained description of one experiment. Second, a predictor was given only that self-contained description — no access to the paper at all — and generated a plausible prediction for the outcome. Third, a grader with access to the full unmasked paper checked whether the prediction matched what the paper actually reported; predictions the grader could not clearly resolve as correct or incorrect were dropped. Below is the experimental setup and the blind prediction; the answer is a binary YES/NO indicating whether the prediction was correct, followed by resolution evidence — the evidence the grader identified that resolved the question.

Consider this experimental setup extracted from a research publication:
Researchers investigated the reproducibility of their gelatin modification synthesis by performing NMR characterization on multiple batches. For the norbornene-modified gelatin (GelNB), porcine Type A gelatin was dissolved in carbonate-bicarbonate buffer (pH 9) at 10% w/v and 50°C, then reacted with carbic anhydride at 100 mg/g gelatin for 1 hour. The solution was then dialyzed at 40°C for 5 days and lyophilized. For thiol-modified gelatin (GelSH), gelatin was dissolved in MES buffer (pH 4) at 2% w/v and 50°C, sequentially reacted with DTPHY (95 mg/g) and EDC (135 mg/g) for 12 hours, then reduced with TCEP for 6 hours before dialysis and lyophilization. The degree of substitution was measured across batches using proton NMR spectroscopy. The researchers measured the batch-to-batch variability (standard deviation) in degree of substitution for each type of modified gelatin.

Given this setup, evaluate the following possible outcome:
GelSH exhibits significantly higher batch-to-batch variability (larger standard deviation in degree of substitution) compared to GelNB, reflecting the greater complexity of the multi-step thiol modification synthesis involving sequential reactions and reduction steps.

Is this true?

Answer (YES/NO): YES